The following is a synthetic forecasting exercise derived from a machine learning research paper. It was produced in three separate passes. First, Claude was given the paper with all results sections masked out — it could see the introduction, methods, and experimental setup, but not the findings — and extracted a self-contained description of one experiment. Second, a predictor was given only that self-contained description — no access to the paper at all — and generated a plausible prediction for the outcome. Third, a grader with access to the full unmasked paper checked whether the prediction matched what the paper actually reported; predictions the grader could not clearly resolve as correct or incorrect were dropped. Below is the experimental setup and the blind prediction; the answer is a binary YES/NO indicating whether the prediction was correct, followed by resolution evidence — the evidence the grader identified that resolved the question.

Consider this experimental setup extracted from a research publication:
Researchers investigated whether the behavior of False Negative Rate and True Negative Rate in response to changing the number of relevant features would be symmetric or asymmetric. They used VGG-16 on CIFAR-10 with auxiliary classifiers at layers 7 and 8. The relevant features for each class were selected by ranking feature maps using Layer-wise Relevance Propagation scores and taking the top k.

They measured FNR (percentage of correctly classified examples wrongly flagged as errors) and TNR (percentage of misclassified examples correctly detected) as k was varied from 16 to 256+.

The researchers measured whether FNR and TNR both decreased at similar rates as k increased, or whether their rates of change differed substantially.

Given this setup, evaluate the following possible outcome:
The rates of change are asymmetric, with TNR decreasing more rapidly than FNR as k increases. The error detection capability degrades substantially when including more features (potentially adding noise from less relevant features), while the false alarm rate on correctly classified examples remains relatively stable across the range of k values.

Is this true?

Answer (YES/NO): YES